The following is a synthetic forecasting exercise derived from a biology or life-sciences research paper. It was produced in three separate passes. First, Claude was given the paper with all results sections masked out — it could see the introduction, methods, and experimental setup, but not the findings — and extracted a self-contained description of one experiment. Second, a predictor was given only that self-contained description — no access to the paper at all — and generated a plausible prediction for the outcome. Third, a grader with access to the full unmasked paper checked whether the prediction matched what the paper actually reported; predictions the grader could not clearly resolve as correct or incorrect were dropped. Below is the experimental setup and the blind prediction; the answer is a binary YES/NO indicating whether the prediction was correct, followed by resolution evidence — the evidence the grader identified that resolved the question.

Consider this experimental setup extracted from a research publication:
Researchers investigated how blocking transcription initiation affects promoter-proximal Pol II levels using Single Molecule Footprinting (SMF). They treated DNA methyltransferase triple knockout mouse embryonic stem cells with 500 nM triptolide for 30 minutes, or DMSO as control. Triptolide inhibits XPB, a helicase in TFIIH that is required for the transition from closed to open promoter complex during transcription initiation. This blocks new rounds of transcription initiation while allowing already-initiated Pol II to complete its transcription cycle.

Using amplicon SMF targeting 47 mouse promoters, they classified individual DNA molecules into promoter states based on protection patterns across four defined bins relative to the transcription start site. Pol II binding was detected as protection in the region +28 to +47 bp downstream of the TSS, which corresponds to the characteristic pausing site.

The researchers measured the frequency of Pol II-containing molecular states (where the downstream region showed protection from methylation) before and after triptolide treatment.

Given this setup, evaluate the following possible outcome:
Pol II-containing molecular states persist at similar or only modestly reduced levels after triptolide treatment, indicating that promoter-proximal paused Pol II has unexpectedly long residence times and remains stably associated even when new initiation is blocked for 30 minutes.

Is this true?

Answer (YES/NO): NO